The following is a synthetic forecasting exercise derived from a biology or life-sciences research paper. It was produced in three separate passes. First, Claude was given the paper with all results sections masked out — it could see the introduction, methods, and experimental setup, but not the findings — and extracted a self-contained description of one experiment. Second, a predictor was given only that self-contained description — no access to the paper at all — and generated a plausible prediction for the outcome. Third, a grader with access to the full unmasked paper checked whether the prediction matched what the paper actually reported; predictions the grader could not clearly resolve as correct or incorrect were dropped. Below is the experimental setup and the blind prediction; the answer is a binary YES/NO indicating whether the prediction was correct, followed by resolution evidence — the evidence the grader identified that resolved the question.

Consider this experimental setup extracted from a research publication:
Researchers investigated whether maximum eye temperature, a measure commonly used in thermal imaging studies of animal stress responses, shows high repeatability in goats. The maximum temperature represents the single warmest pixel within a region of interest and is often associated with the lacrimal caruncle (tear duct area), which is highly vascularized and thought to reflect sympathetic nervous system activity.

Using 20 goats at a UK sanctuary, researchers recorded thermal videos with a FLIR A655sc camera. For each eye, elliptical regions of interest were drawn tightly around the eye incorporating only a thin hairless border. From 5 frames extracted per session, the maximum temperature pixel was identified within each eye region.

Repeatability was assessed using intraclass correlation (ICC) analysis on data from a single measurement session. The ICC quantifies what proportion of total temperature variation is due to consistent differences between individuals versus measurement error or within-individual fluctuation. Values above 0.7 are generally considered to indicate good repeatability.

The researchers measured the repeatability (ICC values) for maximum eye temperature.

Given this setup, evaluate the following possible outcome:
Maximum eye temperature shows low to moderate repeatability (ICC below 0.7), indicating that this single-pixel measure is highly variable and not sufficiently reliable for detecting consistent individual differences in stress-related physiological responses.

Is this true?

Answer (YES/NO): NO